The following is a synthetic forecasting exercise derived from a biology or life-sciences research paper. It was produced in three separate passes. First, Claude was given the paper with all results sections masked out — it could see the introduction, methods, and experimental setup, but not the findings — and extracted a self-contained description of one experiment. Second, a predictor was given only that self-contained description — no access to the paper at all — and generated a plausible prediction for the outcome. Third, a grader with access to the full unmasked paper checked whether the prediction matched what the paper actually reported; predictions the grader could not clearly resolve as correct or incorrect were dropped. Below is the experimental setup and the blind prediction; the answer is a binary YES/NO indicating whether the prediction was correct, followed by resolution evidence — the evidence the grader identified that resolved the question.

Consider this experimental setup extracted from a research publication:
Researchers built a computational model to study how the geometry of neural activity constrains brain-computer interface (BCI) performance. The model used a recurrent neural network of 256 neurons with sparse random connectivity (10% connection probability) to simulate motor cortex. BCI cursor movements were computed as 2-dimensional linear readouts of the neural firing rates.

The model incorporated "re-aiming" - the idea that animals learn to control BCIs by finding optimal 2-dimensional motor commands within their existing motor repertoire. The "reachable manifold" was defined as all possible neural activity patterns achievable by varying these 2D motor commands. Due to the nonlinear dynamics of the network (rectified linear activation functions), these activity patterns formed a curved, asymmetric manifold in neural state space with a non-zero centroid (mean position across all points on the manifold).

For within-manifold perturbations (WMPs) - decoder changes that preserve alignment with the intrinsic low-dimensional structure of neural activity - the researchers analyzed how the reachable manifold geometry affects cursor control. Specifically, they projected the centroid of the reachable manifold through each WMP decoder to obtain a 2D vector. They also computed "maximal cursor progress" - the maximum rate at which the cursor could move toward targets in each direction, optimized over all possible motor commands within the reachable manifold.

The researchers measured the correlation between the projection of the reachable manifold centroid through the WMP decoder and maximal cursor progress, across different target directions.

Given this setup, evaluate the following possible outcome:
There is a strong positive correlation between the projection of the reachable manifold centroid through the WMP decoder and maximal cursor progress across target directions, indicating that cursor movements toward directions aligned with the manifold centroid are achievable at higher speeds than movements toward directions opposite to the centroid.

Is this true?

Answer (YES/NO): NO